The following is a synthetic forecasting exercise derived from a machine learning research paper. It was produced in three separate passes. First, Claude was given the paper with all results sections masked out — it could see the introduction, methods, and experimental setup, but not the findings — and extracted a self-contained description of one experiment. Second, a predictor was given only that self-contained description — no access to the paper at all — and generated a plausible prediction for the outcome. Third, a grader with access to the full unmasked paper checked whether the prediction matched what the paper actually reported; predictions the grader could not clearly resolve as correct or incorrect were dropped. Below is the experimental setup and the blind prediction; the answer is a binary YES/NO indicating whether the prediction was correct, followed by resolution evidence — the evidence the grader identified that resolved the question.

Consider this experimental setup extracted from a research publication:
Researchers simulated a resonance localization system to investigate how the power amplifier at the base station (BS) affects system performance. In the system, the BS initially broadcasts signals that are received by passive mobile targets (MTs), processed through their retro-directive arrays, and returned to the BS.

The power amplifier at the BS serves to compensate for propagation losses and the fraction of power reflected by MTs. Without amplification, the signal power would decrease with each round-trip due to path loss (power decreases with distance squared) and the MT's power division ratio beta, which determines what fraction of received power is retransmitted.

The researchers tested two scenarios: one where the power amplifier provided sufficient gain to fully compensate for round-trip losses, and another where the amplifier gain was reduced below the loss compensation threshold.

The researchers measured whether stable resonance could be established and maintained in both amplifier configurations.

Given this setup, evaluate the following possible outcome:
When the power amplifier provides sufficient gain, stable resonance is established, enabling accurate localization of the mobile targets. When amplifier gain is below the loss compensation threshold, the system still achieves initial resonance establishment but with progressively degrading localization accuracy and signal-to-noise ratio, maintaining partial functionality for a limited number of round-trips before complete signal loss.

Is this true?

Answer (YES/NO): NO